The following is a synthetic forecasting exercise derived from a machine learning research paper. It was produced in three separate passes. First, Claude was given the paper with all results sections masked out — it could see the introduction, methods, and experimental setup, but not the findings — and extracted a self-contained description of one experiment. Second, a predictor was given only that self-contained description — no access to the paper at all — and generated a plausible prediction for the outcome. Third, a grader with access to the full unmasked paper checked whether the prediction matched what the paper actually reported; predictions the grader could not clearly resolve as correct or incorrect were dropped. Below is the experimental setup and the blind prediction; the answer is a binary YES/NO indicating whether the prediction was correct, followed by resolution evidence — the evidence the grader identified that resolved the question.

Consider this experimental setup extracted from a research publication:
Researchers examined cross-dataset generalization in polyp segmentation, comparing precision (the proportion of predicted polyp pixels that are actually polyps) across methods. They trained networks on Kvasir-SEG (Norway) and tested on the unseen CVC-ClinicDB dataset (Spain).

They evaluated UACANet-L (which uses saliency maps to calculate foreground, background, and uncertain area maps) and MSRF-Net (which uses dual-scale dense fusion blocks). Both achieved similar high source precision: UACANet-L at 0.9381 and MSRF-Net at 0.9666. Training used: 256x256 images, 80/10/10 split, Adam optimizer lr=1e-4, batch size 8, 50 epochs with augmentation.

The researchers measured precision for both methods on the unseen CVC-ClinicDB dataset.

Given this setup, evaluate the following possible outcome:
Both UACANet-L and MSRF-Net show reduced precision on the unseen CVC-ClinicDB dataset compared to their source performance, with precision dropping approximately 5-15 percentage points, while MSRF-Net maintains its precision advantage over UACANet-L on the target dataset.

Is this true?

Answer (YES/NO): NO